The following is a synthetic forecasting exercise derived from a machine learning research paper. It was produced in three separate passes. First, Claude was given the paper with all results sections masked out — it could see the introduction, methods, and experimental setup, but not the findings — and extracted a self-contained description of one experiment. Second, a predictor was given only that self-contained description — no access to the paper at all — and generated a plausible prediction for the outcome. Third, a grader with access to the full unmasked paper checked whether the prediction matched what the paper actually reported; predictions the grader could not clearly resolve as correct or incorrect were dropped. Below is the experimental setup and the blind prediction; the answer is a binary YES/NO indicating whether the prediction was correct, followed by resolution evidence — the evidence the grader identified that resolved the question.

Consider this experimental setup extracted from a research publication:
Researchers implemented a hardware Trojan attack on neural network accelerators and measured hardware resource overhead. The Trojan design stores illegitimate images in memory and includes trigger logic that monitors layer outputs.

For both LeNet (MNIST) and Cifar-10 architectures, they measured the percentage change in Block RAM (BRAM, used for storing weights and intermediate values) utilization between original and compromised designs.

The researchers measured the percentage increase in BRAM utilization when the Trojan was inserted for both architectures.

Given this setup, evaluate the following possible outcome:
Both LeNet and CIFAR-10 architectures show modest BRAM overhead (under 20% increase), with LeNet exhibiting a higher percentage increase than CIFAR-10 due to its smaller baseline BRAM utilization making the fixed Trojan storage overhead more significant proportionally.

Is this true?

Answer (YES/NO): NO